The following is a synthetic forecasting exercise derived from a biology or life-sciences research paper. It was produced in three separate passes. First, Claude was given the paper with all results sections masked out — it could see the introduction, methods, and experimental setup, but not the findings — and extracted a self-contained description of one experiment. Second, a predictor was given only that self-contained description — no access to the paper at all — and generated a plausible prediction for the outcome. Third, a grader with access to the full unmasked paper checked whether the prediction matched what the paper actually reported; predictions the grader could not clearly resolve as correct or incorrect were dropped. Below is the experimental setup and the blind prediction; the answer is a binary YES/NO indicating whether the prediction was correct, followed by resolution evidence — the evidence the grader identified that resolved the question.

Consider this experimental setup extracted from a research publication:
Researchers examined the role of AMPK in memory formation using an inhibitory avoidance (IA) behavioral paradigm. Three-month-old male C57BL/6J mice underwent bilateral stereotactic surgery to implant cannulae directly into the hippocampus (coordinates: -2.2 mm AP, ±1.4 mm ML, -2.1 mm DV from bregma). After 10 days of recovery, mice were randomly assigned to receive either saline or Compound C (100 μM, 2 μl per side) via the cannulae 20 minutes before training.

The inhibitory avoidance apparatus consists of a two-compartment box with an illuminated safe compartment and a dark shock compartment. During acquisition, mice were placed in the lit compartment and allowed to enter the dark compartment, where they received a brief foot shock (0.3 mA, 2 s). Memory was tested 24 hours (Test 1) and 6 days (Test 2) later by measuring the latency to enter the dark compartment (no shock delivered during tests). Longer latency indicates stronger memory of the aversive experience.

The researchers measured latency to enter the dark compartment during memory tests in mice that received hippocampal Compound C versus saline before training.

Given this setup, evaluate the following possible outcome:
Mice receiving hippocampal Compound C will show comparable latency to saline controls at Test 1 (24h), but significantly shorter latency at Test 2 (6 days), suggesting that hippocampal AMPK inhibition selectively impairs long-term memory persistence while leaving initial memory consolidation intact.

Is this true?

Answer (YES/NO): NO